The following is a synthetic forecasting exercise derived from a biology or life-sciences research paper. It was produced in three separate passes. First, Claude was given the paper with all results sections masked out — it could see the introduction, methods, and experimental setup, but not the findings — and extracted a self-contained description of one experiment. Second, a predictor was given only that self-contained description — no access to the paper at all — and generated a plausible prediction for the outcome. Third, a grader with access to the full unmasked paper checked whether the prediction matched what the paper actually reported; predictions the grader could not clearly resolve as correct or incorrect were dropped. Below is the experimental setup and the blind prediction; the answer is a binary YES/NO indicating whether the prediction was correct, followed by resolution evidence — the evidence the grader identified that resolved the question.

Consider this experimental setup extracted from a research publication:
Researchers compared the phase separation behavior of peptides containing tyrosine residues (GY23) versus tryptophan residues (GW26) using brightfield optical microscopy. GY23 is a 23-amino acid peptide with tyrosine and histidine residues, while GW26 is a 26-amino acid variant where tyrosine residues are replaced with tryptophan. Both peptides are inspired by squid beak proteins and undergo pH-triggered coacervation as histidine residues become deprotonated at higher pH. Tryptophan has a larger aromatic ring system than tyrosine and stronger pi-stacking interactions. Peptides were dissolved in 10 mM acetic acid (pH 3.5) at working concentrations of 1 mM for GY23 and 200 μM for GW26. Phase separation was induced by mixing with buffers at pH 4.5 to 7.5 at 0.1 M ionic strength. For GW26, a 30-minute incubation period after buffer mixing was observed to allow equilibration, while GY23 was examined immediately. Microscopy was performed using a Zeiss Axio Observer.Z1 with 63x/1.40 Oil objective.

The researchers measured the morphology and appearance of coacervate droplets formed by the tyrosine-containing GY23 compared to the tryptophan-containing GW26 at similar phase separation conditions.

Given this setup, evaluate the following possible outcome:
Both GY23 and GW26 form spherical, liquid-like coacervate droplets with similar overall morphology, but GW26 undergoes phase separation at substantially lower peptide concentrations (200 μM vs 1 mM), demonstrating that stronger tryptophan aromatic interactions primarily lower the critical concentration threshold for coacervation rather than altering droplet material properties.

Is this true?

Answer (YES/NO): NO